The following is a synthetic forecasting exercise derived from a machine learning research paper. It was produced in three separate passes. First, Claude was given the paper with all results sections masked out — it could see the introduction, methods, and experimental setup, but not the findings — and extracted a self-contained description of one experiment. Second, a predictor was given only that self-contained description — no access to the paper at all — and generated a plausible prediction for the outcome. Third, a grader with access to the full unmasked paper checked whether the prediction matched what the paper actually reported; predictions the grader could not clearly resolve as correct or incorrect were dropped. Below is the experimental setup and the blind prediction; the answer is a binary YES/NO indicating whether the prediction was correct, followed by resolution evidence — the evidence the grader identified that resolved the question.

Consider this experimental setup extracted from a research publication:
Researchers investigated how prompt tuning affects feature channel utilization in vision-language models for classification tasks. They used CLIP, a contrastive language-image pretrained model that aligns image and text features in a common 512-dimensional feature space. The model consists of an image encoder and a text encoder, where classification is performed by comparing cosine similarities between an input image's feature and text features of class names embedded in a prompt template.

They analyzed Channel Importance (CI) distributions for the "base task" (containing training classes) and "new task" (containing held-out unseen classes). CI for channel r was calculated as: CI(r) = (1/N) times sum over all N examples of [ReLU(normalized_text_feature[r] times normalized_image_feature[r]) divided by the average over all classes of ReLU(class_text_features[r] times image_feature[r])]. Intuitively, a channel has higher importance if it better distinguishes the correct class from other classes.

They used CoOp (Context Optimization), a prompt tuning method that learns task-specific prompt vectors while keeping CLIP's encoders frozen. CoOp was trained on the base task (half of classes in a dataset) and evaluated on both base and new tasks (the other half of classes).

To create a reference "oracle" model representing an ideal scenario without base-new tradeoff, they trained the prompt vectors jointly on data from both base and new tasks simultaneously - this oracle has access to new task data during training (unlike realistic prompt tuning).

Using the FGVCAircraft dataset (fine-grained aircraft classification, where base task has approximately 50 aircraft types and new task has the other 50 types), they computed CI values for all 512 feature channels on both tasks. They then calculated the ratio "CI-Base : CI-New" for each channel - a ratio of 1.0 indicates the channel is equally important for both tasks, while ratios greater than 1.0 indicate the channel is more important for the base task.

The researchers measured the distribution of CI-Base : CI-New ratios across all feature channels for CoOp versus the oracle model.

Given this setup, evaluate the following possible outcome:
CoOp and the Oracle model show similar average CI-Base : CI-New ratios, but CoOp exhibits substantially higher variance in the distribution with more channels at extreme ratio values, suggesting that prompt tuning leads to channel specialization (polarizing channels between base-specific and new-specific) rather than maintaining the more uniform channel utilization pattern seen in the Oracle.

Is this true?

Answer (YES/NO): NO